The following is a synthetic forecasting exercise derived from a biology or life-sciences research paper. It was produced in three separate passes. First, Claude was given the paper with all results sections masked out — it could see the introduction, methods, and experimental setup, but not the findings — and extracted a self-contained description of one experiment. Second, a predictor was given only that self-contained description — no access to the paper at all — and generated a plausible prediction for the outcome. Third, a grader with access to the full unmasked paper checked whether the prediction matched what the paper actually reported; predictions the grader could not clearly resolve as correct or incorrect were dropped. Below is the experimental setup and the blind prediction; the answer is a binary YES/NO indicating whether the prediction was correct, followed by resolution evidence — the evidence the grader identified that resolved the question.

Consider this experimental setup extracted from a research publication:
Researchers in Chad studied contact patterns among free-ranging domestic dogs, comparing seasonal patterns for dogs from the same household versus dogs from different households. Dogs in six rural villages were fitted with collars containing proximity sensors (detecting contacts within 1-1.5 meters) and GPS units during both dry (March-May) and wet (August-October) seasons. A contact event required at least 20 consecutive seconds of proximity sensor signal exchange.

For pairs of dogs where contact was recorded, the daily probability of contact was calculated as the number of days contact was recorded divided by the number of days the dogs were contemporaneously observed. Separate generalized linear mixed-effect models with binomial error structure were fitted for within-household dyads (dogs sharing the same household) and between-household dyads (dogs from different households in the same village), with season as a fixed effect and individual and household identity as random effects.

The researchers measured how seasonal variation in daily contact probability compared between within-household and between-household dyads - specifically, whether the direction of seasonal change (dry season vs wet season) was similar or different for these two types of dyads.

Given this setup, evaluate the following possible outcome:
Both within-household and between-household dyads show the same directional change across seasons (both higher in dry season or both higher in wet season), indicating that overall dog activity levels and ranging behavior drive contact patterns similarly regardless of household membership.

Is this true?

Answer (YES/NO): YES